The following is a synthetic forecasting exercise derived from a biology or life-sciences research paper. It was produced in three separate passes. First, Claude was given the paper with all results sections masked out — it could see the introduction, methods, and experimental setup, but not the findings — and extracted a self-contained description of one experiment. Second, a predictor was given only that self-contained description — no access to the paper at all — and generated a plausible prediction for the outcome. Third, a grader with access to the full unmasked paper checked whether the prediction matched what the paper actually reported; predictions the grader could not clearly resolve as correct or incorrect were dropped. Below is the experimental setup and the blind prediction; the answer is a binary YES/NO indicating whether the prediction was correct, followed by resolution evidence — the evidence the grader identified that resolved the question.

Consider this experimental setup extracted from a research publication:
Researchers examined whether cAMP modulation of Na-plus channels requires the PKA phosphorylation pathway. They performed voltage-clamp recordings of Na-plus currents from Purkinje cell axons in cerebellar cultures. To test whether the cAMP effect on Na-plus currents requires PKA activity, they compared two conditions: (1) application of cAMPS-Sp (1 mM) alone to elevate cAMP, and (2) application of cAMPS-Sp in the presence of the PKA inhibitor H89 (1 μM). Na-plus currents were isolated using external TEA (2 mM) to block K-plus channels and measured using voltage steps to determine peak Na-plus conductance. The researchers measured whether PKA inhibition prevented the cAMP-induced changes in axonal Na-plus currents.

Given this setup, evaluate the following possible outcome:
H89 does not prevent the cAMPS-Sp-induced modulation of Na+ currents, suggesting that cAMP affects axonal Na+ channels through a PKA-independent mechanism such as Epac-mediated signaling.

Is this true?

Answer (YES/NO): NO